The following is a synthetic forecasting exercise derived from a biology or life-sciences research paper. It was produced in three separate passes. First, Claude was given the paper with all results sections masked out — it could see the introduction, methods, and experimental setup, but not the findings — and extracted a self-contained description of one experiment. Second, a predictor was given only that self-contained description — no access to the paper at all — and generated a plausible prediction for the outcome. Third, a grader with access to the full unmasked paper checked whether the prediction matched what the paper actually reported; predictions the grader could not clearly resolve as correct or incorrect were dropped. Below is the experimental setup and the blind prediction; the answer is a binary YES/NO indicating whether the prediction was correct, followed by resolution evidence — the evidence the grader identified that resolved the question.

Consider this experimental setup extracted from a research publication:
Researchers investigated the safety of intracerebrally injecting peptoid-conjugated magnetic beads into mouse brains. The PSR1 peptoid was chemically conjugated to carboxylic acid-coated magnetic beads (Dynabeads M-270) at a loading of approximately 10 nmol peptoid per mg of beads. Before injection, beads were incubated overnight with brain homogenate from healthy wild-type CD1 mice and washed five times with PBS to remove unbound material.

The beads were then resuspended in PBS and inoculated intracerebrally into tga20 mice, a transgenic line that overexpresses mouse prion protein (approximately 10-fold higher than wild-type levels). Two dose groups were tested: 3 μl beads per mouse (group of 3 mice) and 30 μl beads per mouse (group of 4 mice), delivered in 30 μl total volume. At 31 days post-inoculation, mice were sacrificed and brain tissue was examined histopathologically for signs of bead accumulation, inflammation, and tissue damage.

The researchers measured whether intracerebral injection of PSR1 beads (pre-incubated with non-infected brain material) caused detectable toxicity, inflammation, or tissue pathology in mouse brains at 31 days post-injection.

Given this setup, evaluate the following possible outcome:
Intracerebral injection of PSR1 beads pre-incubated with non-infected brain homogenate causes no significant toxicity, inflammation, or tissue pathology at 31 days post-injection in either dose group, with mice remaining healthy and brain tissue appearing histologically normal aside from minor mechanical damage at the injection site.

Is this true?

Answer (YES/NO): NO